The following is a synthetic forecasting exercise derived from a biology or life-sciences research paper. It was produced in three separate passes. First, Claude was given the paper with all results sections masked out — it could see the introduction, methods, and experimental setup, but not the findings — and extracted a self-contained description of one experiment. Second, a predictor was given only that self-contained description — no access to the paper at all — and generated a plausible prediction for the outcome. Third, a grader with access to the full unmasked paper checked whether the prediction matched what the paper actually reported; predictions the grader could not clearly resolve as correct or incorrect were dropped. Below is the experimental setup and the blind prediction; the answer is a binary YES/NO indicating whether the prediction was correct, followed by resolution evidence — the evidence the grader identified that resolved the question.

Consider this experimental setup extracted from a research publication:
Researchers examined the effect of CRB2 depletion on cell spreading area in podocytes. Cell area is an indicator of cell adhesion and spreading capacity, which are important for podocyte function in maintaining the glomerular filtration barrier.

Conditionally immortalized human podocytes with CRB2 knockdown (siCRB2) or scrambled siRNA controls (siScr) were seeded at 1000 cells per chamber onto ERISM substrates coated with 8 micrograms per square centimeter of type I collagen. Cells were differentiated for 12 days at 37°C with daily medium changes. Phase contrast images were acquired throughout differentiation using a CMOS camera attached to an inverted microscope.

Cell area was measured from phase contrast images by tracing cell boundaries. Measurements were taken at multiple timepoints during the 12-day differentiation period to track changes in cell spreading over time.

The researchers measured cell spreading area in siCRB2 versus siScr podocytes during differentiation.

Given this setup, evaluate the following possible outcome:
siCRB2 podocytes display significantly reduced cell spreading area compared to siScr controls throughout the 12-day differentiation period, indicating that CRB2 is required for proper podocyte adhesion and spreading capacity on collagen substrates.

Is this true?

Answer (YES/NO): YES